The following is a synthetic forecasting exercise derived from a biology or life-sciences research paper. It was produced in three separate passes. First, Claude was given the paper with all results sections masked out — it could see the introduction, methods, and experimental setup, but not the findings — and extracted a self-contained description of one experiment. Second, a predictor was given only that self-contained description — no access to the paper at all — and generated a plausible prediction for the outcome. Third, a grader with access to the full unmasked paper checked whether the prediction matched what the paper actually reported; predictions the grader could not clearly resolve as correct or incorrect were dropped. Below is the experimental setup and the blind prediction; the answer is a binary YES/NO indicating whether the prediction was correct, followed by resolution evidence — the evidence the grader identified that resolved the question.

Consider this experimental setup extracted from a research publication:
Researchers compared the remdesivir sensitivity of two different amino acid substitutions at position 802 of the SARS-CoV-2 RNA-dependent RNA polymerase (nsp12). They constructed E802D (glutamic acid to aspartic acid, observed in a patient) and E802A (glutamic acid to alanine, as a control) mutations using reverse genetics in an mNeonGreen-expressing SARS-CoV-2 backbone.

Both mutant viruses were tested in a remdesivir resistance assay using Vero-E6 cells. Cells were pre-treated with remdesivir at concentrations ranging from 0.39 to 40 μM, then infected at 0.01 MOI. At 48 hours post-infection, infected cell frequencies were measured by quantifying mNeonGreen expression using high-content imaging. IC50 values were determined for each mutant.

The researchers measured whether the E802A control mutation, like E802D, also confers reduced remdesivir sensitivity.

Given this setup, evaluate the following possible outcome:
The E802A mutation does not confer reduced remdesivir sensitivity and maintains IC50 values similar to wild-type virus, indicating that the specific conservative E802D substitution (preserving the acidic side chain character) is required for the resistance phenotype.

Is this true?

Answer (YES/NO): NO